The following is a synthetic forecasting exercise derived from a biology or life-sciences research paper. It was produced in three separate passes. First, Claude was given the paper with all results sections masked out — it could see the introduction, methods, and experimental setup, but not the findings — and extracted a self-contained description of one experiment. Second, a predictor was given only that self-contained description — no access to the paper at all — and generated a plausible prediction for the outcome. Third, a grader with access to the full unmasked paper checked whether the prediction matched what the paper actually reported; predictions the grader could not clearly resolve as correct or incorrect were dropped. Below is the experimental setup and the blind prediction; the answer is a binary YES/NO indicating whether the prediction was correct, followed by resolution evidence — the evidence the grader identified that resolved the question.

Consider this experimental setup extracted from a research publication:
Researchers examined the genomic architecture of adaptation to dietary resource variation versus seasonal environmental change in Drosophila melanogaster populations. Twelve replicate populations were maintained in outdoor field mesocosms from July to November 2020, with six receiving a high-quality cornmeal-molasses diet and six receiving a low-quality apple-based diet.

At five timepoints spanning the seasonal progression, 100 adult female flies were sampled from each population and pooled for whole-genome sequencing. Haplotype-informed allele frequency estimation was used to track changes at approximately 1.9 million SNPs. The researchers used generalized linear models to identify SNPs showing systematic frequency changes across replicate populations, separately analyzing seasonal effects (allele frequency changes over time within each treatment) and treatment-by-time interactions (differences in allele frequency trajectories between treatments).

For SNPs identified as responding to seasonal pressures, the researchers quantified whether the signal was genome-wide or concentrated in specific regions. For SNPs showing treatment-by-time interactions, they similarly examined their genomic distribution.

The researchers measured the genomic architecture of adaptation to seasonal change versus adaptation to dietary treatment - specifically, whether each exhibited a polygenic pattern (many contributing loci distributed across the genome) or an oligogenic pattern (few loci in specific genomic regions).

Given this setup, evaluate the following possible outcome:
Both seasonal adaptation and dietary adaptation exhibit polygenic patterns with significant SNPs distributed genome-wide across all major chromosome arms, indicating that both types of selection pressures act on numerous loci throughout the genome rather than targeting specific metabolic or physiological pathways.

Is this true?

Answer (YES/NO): NO